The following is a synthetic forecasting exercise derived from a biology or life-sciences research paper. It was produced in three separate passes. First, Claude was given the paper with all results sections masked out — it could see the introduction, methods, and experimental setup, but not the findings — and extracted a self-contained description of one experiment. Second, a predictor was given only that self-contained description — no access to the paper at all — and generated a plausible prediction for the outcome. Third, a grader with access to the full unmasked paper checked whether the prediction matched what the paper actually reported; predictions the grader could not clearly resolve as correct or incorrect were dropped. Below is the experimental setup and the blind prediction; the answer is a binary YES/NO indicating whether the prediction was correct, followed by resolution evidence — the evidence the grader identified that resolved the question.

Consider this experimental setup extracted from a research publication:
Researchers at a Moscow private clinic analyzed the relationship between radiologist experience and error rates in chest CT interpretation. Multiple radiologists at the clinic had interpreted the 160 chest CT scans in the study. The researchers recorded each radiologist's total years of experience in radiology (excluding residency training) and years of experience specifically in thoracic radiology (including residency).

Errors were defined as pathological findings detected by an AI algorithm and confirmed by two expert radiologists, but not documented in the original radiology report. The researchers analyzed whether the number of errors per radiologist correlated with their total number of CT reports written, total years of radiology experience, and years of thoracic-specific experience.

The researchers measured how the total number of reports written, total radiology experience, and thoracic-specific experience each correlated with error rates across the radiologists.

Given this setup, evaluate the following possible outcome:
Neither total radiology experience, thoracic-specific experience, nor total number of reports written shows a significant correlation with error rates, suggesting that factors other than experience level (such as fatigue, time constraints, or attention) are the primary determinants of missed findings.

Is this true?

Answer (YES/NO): NO